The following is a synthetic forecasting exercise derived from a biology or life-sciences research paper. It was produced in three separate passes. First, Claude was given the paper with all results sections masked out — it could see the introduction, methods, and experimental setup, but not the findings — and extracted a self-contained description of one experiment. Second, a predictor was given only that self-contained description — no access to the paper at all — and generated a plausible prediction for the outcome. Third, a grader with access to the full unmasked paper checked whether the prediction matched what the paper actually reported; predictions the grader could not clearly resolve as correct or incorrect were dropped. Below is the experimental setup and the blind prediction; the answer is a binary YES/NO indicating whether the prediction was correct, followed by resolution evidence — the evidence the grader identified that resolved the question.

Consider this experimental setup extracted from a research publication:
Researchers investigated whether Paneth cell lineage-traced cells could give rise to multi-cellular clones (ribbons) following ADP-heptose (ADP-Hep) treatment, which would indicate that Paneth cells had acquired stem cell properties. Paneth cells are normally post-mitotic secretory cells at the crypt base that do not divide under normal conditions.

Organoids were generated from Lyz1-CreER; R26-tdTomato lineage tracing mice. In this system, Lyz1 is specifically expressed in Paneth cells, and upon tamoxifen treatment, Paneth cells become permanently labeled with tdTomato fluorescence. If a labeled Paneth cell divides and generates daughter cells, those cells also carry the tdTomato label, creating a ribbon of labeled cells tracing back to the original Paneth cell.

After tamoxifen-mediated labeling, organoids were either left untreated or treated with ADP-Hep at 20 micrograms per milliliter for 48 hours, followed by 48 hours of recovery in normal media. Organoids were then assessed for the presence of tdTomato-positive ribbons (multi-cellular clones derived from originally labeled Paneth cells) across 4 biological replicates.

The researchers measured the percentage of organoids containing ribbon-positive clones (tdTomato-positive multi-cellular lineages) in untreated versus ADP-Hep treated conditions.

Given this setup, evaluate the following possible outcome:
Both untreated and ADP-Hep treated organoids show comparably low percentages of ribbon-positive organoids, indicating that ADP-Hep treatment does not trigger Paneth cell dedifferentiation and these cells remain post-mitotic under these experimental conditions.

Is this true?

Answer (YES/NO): NO